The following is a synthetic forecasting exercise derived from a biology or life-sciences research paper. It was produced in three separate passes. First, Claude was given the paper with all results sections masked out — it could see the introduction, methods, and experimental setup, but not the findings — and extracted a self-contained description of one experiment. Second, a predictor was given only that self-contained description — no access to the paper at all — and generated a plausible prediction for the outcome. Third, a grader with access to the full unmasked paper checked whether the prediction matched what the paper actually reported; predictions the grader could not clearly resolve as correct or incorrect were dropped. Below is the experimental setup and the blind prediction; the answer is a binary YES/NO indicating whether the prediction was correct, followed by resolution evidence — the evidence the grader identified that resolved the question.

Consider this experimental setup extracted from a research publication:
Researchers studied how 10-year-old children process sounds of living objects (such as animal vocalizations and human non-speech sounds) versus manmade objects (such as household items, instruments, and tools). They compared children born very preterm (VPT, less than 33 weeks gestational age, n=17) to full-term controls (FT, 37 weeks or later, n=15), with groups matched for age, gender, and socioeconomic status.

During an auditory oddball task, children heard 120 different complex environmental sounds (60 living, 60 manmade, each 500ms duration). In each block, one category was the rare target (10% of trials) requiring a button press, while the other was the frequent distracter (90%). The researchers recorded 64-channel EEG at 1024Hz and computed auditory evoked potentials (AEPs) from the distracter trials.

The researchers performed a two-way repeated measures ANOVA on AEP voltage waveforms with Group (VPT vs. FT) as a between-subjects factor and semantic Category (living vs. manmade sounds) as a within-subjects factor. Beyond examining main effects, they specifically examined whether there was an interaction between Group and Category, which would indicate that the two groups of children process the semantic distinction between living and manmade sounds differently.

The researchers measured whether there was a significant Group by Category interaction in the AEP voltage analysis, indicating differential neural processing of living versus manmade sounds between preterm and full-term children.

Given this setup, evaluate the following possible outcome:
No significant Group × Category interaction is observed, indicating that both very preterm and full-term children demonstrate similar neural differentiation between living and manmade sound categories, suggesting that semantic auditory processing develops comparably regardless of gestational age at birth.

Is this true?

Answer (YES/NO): NO